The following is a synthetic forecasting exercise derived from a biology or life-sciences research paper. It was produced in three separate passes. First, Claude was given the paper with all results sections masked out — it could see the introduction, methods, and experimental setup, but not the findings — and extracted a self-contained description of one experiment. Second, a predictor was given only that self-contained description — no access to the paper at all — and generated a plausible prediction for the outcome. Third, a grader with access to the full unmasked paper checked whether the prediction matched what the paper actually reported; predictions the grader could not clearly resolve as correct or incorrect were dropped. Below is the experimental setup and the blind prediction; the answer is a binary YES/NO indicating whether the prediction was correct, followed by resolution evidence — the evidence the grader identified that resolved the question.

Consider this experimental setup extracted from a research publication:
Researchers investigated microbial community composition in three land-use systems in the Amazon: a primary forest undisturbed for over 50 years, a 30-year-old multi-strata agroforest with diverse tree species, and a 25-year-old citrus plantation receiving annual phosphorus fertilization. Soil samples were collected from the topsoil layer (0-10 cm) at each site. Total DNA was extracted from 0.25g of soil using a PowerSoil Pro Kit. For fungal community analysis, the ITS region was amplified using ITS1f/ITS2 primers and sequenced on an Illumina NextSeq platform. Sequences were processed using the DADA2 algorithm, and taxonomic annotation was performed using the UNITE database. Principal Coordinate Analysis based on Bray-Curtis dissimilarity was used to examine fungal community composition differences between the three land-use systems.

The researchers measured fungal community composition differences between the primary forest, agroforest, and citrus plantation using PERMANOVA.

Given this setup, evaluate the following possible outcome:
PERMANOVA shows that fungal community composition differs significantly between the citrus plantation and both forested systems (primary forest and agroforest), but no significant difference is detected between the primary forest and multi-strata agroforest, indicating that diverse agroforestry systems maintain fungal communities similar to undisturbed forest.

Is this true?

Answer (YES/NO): NO